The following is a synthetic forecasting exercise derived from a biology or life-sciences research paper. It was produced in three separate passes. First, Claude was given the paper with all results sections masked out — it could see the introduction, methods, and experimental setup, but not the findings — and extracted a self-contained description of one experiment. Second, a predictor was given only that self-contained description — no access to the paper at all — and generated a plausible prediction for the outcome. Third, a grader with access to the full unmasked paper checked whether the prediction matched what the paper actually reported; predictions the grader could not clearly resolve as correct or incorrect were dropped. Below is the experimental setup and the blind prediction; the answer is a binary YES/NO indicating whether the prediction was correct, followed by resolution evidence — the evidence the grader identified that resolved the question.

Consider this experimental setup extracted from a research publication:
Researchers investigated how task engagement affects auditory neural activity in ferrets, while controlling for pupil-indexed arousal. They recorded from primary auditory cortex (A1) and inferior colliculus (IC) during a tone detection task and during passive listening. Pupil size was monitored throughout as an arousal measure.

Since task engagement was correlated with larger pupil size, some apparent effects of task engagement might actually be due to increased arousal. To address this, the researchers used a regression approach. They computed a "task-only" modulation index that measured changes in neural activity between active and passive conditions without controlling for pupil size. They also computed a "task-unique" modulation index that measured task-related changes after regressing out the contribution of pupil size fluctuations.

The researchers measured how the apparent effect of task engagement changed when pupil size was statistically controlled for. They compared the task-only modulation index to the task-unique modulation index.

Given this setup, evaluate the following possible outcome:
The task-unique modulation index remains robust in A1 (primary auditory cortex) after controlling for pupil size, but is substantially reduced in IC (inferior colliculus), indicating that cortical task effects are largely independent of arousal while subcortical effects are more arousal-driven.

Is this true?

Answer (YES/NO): NO